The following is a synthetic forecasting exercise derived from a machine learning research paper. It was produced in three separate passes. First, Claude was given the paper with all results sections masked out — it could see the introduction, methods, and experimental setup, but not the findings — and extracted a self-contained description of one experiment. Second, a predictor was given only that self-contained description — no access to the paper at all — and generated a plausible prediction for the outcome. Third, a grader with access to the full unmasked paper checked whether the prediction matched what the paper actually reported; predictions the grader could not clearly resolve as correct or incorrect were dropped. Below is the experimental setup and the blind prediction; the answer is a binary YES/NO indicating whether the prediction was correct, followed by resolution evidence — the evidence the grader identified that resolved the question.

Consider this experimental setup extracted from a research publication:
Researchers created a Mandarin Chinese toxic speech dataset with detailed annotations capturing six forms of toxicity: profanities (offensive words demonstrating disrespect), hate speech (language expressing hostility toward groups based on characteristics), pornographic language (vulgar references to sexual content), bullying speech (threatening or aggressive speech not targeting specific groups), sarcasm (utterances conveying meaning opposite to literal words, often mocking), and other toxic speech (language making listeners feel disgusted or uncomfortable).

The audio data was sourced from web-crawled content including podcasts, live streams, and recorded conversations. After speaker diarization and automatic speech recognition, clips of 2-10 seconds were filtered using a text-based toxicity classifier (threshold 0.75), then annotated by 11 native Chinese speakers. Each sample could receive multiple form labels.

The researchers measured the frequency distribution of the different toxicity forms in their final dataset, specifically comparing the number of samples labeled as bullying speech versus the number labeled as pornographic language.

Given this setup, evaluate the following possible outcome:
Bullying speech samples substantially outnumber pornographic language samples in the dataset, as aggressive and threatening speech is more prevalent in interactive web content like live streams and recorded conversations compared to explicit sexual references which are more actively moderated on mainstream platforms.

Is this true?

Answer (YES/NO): YES